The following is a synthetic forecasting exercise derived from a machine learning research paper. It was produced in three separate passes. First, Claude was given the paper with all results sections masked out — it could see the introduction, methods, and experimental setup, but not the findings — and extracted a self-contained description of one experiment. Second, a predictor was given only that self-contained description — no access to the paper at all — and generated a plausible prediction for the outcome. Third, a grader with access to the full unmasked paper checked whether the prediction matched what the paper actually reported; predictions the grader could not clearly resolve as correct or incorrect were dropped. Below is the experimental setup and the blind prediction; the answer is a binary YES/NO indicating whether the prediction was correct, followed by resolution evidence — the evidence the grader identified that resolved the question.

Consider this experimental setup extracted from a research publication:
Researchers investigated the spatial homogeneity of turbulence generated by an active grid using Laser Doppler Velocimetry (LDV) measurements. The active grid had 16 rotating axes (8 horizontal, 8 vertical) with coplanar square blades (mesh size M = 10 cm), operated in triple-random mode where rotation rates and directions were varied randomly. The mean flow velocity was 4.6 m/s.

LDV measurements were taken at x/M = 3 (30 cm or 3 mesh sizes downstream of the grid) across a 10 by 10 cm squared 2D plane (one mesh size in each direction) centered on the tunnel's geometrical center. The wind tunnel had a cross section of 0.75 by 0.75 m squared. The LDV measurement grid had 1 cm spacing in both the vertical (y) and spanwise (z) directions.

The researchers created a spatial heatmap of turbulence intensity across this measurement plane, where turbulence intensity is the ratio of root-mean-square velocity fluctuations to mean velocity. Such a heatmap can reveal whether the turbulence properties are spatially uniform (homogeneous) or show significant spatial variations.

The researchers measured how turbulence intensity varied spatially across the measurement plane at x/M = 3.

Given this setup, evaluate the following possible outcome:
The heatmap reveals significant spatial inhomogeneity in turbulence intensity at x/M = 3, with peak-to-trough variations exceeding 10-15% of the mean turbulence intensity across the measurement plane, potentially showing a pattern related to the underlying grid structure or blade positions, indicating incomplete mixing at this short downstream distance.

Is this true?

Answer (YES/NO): NO